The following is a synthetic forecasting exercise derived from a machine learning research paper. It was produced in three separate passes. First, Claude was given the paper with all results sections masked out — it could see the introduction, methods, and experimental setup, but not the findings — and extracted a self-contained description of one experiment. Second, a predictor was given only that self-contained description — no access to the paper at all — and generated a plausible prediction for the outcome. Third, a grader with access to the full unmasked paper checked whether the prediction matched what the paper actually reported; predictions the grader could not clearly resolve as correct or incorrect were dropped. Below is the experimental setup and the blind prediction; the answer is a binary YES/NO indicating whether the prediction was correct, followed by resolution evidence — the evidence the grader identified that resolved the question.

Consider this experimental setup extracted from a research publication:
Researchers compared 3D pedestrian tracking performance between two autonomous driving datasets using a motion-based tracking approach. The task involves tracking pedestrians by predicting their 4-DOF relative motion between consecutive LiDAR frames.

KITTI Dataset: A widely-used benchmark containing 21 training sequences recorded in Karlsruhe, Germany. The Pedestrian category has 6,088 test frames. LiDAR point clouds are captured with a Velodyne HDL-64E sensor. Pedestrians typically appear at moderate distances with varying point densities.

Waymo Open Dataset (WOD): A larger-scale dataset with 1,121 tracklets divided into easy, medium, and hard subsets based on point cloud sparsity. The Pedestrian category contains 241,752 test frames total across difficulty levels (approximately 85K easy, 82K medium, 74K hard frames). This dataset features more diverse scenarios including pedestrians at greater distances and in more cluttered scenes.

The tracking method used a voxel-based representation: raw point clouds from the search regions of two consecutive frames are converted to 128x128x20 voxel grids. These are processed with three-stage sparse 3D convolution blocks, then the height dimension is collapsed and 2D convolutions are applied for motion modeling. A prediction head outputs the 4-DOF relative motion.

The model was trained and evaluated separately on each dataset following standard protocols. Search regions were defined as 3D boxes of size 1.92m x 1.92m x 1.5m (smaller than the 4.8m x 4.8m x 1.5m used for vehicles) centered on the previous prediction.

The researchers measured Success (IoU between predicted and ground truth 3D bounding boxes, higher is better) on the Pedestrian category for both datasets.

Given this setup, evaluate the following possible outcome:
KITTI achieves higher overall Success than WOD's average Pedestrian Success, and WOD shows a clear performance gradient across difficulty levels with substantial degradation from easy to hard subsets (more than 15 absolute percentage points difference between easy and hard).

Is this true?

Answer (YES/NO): NO